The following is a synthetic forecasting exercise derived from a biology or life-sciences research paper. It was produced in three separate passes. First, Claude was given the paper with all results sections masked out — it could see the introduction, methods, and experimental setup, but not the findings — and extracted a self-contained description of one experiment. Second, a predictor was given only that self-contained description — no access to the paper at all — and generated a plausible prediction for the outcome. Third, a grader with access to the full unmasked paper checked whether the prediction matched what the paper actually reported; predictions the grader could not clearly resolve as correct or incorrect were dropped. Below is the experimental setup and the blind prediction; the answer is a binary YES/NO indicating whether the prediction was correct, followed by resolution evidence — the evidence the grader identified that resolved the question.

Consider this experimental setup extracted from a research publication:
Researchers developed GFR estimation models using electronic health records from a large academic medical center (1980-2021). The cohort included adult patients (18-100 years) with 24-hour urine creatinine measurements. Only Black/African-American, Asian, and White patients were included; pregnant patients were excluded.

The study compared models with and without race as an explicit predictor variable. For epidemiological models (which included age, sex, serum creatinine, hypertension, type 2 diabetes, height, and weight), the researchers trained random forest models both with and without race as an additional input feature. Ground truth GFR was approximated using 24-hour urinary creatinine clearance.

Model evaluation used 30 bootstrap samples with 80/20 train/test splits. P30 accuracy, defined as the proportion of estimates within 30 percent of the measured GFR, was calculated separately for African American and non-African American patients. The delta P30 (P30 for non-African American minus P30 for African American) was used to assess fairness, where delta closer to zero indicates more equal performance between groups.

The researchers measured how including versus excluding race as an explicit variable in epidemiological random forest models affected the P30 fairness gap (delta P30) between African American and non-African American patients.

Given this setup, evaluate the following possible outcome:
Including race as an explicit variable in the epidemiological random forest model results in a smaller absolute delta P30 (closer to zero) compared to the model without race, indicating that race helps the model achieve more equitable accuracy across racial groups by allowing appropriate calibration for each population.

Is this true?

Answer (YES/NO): NO